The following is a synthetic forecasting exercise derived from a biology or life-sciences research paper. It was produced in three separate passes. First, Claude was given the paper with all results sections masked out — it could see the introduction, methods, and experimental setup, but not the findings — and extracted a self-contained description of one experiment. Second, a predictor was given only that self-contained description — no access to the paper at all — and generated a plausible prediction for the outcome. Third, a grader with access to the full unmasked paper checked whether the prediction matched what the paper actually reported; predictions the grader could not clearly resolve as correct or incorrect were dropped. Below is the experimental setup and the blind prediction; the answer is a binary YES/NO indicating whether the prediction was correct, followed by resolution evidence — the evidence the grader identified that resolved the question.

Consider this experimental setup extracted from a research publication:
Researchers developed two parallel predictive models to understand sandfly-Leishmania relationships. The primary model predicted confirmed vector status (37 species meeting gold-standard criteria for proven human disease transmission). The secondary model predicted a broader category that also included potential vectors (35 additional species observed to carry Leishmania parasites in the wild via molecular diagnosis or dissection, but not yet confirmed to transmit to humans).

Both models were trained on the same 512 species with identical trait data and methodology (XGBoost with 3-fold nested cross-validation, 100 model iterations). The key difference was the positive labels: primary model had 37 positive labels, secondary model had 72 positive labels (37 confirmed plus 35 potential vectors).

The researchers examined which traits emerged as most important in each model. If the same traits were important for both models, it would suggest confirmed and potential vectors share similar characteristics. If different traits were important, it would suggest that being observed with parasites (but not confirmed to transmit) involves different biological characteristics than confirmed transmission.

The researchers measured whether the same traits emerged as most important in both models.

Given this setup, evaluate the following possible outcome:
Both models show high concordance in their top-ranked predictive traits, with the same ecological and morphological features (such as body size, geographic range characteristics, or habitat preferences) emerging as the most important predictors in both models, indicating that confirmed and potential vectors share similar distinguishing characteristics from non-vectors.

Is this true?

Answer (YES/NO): NO